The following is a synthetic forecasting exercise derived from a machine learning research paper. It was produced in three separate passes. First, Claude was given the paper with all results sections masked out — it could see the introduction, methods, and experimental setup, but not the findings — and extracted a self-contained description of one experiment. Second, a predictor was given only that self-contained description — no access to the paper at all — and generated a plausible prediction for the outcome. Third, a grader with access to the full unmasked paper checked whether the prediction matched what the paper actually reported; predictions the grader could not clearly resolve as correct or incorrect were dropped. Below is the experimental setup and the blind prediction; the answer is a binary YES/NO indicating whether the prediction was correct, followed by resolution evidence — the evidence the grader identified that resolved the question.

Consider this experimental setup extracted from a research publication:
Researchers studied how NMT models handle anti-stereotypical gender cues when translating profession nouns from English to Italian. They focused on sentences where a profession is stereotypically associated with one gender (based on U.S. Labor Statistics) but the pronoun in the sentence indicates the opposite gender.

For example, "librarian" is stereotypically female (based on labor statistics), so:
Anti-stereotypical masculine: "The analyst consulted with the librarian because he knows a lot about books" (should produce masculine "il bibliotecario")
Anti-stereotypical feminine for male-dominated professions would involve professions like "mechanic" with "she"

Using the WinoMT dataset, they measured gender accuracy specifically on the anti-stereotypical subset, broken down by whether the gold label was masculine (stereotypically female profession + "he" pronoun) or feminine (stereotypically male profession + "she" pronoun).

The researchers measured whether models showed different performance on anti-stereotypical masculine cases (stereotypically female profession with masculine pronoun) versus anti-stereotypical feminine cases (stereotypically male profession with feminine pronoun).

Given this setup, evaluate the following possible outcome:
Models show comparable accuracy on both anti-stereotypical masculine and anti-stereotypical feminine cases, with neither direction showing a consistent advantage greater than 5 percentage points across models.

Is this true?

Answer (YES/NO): NO